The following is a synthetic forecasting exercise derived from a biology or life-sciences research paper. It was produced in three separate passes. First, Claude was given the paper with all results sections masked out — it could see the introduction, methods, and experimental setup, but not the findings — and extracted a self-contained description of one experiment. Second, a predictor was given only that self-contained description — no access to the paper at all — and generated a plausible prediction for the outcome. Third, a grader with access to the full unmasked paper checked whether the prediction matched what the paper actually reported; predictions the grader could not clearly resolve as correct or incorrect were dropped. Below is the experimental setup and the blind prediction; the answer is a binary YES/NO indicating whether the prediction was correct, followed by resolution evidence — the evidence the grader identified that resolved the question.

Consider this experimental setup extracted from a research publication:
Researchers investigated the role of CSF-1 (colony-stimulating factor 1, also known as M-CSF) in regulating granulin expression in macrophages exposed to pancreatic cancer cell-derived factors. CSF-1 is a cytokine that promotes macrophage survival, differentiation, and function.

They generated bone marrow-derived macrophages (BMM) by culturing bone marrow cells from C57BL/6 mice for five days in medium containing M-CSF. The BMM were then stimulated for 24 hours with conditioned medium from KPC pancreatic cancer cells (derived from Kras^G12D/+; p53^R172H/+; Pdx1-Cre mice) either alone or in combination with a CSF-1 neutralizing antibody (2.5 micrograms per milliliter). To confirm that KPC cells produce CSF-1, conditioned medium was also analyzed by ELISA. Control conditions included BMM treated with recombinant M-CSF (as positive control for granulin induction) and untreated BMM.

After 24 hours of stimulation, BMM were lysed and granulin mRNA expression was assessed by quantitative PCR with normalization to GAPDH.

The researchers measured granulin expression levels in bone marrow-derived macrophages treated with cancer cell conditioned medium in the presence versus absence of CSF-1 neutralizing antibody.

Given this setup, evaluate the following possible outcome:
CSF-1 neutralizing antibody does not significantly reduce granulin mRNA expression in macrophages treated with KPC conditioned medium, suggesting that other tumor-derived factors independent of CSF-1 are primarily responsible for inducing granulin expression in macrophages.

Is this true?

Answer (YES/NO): NO